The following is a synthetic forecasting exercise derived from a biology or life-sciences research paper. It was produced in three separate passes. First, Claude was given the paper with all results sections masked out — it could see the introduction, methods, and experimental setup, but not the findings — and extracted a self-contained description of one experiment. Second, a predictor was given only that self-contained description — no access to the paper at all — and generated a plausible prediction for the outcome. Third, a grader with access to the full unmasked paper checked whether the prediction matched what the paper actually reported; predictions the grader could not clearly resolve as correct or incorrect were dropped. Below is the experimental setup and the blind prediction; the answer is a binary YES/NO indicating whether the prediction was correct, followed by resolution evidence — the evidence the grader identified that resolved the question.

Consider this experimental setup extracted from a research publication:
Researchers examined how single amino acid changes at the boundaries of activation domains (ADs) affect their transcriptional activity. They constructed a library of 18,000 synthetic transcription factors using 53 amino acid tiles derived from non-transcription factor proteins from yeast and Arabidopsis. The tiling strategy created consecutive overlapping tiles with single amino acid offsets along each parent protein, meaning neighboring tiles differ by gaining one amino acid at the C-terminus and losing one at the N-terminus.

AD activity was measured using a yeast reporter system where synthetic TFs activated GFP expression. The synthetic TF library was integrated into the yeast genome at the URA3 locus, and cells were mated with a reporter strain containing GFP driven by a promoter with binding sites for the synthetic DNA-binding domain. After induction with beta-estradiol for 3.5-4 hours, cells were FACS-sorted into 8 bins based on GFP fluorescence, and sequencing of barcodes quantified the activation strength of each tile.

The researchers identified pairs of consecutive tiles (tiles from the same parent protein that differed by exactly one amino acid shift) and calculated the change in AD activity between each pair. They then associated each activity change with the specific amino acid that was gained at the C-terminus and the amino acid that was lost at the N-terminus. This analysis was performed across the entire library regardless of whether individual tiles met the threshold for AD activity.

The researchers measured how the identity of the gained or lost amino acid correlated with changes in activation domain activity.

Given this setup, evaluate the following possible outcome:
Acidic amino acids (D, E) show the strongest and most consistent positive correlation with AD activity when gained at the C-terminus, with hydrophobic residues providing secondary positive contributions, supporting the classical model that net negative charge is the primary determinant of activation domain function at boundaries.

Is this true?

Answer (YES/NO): NO